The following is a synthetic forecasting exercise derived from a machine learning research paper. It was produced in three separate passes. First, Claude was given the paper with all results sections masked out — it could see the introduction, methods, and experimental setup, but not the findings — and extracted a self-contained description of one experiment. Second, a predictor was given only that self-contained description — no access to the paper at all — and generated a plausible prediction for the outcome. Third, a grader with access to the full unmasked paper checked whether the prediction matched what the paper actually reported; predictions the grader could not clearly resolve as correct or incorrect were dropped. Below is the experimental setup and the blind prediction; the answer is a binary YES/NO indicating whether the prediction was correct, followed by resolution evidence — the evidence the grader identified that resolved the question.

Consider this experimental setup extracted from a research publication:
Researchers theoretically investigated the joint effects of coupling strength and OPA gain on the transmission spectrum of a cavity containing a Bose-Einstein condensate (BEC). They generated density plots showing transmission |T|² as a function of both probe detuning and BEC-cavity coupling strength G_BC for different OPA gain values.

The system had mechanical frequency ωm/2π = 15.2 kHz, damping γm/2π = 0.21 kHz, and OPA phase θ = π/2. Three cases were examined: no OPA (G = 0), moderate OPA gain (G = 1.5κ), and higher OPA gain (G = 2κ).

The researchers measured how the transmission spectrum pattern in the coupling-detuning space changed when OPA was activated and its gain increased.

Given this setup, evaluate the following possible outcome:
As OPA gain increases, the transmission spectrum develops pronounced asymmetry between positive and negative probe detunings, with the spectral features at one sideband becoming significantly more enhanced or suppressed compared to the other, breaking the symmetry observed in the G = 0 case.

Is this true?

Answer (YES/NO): YES